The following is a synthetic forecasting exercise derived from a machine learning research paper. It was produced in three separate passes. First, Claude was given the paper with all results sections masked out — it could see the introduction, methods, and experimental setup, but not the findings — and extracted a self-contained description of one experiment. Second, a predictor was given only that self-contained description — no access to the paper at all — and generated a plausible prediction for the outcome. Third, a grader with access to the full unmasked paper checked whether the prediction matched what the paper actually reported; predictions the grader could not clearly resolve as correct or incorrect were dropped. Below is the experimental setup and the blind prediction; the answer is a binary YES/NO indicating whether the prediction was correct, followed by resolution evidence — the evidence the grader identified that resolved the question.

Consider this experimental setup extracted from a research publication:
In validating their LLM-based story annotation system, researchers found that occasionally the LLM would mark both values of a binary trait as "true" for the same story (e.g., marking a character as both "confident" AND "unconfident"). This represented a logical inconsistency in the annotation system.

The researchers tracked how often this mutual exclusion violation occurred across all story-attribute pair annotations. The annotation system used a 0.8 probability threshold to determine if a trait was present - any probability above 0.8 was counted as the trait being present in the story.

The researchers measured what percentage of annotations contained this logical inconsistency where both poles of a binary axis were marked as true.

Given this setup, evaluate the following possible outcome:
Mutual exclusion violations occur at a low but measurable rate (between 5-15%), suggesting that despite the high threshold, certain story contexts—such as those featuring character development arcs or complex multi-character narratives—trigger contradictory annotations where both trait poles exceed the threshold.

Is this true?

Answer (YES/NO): NO